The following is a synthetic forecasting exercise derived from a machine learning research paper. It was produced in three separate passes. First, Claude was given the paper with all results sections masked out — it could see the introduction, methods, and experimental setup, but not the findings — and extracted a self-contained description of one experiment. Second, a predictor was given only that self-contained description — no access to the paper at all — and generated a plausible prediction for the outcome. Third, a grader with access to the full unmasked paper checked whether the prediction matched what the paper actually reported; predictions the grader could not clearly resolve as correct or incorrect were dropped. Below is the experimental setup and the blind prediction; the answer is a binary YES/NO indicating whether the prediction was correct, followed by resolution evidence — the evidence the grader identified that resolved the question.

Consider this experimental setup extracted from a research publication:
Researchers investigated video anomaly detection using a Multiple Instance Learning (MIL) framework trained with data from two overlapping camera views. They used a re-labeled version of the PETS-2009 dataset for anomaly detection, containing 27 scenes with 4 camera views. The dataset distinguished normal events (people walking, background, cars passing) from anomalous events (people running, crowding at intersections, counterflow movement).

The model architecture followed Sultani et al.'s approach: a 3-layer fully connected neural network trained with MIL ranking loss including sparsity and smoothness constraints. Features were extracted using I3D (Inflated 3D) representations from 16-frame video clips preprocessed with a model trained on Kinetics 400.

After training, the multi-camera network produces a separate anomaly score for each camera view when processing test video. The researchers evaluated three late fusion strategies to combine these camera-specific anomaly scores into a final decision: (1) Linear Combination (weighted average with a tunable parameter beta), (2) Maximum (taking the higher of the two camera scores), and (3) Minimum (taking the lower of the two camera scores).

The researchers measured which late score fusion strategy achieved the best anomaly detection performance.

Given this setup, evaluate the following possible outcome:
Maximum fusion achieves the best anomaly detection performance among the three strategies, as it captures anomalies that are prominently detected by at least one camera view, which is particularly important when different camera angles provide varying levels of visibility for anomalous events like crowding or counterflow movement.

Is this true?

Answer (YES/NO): YES